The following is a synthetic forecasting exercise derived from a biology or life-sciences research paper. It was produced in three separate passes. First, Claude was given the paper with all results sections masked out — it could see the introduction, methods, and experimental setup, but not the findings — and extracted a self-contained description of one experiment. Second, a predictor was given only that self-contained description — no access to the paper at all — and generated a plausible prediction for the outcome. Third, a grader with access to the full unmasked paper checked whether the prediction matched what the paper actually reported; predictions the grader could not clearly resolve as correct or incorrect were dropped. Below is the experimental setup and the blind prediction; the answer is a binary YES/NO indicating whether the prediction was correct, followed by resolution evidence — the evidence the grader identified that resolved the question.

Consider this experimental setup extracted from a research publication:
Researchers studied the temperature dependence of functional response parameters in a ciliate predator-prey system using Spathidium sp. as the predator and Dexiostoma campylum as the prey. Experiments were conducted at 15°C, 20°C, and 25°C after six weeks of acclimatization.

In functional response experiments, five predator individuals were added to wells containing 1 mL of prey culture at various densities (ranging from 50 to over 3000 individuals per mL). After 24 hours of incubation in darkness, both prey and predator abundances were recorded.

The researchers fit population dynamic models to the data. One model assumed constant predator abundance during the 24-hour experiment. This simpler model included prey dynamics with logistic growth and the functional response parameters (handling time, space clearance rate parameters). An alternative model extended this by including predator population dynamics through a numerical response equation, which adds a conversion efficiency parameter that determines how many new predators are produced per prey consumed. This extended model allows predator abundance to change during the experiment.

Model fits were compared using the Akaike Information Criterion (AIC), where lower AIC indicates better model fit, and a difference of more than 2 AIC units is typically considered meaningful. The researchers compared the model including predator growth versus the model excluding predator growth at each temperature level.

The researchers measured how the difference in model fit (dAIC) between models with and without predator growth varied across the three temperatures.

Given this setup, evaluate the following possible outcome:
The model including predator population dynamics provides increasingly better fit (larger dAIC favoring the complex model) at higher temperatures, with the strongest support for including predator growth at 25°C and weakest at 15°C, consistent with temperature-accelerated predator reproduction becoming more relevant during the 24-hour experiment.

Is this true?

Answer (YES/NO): YES